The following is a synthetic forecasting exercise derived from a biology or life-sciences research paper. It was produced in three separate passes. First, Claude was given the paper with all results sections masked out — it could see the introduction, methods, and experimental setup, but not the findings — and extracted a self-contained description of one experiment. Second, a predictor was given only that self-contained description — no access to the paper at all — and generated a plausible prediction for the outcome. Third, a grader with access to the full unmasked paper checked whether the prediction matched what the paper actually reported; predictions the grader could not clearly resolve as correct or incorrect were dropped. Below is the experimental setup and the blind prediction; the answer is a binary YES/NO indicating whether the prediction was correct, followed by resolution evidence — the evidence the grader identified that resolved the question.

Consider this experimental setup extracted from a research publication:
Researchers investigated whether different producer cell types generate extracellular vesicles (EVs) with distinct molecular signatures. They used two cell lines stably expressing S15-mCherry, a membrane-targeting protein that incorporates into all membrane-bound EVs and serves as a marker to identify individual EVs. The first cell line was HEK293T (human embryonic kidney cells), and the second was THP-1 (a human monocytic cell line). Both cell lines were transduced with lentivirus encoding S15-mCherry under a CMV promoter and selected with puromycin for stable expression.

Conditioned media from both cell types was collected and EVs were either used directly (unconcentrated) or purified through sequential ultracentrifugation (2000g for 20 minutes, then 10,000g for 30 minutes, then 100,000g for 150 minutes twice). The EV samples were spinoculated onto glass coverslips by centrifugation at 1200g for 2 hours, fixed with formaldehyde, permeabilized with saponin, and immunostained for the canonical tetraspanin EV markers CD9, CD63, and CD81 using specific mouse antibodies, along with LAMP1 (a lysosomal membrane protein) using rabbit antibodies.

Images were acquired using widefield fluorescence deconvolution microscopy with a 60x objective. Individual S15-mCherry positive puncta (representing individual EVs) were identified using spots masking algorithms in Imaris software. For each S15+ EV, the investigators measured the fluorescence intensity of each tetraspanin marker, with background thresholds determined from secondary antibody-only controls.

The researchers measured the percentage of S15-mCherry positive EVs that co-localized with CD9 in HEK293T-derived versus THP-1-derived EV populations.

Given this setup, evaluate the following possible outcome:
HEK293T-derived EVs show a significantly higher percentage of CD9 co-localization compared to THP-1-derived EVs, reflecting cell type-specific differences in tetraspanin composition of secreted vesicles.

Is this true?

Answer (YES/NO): YES